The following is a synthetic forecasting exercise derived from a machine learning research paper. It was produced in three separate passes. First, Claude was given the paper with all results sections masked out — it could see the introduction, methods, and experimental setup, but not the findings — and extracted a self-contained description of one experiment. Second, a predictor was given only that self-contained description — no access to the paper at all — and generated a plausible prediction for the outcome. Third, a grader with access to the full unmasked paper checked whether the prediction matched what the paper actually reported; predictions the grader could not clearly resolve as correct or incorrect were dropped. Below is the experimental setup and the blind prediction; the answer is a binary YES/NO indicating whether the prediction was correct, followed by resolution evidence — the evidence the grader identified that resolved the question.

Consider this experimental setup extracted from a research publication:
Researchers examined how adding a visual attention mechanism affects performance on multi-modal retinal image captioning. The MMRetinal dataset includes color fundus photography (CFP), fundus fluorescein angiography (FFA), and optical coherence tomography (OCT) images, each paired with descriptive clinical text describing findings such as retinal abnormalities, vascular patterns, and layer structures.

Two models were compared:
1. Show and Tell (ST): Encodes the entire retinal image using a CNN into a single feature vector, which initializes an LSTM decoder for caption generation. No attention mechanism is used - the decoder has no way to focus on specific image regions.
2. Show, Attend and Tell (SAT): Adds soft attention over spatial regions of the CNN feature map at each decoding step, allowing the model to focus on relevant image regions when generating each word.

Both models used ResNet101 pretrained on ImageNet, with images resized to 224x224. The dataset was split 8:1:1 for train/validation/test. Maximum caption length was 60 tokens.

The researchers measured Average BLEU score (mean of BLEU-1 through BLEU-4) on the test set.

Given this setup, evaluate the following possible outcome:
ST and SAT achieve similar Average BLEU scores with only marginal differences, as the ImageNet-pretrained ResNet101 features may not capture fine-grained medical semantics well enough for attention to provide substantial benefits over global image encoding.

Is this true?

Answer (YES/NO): NO